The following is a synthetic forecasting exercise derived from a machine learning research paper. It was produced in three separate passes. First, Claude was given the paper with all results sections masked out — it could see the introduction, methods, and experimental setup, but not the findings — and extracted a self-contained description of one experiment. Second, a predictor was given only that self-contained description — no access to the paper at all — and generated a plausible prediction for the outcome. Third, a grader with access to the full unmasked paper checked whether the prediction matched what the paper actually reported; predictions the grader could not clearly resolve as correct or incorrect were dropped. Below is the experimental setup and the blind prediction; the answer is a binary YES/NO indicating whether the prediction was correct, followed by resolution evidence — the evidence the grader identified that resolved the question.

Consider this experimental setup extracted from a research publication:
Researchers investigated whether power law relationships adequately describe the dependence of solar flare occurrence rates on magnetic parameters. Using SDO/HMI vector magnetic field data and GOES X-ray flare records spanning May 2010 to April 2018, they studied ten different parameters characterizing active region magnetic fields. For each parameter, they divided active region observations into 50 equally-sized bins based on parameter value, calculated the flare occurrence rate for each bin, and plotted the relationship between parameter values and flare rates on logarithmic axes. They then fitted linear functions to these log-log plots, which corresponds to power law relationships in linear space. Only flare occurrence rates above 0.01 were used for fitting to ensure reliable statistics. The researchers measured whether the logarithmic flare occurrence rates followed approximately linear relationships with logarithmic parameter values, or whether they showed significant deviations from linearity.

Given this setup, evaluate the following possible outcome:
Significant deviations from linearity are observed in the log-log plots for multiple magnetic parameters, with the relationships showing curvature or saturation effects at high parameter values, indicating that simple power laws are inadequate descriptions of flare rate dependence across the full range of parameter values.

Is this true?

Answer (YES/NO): NO